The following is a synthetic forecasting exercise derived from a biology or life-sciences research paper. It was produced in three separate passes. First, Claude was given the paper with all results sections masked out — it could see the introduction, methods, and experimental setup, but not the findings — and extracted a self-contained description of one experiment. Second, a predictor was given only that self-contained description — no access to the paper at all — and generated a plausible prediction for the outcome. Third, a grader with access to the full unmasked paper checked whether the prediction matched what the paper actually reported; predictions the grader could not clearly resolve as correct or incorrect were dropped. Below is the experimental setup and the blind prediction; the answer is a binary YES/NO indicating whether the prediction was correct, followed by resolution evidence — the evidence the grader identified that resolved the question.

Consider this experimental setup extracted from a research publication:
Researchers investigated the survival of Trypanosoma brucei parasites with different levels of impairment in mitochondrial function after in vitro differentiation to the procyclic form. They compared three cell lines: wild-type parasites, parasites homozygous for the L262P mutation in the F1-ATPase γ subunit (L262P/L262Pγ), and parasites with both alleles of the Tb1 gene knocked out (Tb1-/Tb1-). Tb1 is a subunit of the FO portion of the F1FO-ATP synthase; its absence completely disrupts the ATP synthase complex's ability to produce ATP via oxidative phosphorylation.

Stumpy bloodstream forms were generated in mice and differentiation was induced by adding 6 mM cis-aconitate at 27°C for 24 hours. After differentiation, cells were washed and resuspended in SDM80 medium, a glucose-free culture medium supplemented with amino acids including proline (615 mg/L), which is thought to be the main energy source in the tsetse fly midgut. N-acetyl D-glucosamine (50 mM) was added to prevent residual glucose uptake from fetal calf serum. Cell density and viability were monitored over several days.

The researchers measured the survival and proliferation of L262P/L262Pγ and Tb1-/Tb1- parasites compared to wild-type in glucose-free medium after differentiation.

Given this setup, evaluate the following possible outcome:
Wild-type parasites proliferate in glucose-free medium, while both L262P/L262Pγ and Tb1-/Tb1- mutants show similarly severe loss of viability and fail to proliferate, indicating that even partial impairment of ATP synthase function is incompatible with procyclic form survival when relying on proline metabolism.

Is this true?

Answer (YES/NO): NO